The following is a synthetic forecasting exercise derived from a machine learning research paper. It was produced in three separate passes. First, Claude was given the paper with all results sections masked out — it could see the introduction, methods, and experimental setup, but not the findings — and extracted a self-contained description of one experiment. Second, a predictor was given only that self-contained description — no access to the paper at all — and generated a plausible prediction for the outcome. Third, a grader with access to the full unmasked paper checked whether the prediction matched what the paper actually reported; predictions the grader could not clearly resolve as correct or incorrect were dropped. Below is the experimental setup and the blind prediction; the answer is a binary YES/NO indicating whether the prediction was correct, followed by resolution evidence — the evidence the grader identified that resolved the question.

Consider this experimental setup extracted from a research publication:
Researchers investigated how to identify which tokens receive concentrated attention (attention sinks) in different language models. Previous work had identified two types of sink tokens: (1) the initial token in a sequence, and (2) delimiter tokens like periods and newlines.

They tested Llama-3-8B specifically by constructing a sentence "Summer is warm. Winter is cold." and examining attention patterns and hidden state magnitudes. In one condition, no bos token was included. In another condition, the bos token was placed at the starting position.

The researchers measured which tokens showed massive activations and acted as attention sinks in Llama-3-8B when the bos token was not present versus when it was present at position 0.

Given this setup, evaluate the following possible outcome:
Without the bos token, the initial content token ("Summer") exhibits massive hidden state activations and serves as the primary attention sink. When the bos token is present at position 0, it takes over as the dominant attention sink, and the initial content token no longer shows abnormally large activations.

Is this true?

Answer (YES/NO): YES